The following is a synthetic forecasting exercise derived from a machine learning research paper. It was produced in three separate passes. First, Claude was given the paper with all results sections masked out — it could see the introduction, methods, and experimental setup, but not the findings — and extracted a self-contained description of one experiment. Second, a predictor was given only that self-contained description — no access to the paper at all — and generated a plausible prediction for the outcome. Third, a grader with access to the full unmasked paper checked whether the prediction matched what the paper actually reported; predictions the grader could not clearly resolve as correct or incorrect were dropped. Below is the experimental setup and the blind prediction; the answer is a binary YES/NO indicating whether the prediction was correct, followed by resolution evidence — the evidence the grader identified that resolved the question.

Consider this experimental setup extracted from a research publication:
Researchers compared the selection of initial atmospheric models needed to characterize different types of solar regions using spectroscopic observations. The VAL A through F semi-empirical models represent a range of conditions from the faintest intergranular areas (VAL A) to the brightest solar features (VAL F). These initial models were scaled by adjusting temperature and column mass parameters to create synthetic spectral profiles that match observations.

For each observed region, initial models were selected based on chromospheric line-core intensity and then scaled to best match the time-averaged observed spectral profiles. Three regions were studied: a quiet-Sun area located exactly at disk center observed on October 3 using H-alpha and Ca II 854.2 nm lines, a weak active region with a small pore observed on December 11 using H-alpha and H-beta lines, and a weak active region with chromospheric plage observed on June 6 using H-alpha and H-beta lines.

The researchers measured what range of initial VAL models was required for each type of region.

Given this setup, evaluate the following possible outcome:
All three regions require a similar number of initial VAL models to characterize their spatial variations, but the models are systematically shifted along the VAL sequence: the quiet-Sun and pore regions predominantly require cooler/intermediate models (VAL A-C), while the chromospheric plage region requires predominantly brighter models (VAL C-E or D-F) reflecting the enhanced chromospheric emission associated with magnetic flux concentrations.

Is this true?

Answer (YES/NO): NO